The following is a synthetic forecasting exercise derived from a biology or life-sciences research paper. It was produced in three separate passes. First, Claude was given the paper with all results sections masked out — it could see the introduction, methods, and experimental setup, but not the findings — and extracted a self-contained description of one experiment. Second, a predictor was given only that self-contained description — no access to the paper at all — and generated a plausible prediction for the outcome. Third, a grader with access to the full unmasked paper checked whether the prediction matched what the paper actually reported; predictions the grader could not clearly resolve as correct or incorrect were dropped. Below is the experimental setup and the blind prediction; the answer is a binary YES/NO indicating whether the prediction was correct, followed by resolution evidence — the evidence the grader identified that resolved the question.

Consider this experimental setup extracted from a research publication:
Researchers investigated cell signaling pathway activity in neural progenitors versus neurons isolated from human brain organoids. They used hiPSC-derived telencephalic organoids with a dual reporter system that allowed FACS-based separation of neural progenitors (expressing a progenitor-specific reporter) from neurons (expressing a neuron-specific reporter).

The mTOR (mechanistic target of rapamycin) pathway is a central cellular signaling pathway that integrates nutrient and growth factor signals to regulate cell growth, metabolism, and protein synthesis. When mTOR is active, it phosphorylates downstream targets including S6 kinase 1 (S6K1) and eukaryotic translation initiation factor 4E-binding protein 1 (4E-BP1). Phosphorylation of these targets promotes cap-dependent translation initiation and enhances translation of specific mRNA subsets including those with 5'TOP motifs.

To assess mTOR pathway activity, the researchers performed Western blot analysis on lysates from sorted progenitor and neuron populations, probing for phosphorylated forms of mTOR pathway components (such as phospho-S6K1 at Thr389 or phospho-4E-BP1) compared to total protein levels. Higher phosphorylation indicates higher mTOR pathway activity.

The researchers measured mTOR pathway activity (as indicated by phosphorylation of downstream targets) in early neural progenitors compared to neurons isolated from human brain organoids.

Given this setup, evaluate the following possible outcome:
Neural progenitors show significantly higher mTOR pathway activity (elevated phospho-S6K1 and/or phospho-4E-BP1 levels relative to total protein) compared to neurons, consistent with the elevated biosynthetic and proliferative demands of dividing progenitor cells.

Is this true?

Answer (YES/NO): NO